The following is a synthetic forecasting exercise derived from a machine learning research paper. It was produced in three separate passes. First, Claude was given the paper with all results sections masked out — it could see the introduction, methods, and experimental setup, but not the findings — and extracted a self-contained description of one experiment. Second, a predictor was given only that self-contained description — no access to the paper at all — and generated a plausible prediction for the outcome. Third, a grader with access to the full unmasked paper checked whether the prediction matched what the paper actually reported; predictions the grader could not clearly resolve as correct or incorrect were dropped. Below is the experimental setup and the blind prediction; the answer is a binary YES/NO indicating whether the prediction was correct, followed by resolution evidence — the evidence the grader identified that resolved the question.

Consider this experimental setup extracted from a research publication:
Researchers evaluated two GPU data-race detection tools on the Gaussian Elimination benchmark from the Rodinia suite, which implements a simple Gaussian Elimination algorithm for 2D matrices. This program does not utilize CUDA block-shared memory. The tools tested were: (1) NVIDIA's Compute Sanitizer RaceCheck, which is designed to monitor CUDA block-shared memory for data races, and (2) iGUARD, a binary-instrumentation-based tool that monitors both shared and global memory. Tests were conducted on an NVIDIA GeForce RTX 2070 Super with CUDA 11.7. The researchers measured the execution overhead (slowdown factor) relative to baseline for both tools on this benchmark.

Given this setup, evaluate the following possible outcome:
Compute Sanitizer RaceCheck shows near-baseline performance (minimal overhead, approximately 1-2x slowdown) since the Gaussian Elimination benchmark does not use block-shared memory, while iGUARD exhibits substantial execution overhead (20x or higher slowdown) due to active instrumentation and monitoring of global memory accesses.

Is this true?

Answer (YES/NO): NO